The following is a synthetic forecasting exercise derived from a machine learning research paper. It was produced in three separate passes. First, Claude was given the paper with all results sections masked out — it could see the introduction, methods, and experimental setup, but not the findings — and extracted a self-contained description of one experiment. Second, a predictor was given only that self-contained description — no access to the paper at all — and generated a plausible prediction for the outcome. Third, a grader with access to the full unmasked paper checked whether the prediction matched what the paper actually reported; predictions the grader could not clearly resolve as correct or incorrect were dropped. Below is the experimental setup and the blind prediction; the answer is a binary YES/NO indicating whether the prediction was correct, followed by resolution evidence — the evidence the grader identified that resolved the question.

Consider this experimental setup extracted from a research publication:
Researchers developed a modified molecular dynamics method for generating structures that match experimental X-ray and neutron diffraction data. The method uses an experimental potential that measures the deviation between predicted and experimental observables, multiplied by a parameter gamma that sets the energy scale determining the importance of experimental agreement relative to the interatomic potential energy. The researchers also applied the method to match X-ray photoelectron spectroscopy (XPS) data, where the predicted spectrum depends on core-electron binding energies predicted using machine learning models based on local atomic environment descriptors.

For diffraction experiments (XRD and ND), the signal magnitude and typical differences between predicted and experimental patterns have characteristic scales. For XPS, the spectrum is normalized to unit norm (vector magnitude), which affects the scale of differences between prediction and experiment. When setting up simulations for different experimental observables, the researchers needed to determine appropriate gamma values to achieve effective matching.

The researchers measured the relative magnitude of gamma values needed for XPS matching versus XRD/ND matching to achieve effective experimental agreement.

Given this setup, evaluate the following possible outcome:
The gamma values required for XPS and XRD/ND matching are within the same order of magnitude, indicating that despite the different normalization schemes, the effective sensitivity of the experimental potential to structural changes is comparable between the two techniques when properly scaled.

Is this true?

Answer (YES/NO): NO